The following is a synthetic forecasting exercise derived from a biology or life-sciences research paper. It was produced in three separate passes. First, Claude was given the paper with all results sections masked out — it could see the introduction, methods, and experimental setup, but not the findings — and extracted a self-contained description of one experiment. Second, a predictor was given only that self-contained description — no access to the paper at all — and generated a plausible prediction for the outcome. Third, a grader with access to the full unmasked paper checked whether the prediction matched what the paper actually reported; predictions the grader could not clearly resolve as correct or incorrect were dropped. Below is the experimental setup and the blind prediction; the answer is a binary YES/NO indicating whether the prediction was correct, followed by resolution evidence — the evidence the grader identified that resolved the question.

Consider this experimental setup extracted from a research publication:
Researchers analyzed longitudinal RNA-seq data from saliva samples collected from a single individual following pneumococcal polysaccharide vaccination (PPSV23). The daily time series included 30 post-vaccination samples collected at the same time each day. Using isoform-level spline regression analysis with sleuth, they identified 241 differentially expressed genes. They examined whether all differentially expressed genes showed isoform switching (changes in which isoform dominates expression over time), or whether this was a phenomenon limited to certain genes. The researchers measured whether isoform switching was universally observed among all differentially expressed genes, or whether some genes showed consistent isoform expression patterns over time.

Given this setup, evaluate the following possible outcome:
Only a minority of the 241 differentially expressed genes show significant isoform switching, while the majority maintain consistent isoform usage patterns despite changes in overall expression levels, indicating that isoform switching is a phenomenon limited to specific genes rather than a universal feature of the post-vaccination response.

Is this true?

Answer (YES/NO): YES